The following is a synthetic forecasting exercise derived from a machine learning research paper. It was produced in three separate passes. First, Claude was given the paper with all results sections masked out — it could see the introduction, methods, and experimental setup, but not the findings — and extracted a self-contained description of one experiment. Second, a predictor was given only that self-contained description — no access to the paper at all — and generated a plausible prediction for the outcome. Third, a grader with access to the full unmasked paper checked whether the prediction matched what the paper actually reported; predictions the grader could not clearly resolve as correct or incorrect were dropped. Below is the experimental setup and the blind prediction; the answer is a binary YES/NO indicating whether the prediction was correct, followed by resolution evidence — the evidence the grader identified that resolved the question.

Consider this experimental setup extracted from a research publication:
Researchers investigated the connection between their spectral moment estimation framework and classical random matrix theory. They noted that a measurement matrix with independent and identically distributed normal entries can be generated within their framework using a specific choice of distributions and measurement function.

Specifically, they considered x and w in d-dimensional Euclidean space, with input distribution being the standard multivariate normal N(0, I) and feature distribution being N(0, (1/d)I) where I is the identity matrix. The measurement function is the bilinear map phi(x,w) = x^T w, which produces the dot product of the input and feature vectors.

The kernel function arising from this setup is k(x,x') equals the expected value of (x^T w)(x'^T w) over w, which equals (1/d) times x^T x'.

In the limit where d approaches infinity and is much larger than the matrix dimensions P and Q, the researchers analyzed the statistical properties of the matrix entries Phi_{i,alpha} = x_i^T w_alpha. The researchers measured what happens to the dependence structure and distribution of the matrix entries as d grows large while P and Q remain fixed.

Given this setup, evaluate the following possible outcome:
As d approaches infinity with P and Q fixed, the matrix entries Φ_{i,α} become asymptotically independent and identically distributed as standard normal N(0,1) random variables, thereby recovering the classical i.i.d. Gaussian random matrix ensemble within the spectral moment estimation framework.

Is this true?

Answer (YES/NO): YES